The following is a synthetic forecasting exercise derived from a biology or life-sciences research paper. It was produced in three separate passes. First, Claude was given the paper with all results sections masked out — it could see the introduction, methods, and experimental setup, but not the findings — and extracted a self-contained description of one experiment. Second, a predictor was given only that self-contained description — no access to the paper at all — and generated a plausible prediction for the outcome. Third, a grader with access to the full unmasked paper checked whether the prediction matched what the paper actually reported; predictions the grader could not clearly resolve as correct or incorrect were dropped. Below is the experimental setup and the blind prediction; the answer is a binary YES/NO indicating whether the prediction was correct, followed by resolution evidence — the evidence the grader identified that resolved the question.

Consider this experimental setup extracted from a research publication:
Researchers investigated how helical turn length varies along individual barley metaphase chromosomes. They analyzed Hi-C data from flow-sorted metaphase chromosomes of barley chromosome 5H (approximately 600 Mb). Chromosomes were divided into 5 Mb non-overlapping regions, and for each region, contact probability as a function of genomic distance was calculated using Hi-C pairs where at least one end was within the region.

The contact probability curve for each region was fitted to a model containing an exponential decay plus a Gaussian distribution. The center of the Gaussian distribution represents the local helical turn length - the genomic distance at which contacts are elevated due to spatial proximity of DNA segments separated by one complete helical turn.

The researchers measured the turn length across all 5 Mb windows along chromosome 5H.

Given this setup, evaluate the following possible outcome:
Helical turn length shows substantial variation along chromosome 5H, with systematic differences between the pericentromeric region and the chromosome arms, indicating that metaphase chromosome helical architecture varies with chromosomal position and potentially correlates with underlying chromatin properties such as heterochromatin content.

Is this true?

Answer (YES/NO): YES